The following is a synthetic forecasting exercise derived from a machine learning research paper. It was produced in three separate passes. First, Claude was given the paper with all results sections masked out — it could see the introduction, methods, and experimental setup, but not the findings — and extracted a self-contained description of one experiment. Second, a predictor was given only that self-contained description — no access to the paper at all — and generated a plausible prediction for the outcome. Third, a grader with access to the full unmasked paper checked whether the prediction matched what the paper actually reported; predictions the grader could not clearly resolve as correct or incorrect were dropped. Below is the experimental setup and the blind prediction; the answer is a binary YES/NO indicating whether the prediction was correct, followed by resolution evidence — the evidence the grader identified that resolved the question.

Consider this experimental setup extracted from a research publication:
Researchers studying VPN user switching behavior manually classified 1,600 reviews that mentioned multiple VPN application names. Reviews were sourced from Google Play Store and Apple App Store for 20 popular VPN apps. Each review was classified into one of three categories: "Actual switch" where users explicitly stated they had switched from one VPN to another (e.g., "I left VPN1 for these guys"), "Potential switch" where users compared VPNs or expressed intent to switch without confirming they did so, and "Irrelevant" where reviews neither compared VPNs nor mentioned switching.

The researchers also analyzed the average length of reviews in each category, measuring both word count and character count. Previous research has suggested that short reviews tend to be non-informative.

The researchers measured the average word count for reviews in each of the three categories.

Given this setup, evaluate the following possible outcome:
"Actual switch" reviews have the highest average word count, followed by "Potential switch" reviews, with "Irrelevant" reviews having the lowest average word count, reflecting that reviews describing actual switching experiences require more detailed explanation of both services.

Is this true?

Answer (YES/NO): YES